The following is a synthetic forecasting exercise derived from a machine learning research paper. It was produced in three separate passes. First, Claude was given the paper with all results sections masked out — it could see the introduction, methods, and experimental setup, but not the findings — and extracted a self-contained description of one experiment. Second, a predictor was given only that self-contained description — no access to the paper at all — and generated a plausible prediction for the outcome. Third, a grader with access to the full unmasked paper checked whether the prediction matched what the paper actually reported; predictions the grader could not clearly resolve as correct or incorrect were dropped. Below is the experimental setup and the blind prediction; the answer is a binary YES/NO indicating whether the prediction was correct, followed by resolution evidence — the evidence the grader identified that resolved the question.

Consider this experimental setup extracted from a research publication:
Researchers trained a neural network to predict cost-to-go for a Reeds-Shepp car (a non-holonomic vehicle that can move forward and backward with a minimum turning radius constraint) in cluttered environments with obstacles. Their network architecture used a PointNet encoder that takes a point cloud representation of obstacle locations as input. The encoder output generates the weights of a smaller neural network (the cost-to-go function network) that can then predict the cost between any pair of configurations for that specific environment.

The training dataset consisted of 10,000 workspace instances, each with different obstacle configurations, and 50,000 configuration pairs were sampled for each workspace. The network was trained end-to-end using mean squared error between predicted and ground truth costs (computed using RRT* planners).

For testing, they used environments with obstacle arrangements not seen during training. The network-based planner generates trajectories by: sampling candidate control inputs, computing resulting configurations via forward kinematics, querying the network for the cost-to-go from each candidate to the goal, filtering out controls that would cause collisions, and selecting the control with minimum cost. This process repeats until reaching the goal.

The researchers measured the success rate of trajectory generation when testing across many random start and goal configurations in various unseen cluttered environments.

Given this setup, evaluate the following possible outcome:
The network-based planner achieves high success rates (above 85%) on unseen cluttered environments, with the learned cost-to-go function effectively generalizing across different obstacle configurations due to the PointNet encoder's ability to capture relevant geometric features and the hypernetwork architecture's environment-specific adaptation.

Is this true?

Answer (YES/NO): YES